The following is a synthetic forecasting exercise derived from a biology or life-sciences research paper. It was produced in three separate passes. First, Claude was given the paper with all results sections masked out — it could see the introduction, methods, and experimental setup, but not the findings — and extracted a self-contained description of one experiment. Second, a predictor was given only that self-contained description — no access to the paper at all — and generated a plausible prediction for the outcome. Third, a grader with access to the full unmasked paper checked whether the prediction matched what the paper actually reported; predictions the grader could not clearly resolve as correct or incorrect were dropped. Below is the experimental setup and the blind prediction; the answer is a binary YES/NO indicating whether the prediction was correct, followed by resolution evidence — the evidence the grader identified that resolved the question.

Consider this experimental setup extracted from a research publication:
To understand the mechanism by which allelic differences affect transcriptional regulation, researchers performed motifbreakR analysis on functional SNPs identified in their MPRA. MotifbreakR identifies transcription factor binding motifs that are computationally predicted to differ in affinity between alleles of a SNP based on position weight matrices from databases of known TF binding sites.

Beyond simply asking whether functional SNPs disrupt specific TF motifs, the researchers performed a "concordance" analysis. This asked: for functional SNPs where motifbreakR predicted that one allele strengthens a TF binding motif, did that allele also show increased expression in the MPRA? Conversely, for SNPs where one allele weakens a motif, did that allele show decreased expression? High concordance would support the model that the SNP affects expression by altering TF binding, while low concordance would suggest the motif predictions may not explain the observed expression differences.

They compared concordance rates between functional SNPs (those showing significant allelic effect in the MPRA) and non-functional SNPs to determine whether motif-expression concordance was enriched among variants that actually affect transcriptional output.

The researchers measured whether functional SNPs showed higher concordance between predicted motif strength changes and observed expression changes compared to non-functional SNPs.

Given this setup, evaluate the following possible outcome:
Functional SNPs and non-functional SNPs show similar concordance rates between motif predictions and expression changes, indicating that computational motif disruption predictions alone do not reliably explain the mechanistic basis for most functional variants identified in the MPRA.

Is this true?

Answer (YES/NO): NO